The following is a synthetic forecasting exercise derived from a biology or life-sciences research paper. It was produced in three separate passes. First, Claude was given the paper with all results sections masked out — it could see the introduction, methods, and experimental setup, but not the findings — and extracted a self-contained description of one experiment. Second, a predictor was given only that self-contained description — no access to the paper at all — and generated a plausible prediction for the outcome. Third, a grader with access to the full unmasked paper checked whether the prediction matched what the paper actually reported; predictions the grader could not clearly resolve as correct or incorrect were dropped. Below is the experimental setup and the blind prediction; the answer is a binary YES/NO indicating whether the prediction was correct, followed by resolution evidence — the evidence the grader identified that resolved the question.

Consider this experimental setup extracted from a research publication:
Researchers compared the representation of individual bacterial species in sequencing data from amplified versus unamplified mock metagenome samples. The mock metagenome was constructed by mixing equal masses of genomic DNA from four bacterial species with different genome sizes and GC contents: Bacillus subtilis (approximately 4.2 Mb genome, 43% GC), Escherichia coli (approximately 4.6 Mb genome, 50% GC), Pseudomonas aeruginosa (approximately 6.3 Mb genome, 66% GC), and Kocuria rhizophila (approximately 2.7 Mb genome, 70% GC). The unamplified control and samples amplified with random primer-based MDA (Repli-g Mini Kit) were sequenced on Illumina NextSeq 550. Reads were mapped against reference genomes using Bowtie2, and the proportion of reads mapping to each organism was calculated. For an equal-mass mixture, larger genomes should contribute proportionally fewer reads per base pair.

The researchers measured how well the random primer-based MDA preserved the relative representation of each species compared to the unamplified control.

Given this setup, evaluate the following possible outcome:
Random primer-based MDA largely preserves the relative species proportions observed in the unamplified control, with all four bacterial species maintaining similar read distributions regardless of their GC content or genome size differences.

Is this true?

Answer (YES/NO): NO